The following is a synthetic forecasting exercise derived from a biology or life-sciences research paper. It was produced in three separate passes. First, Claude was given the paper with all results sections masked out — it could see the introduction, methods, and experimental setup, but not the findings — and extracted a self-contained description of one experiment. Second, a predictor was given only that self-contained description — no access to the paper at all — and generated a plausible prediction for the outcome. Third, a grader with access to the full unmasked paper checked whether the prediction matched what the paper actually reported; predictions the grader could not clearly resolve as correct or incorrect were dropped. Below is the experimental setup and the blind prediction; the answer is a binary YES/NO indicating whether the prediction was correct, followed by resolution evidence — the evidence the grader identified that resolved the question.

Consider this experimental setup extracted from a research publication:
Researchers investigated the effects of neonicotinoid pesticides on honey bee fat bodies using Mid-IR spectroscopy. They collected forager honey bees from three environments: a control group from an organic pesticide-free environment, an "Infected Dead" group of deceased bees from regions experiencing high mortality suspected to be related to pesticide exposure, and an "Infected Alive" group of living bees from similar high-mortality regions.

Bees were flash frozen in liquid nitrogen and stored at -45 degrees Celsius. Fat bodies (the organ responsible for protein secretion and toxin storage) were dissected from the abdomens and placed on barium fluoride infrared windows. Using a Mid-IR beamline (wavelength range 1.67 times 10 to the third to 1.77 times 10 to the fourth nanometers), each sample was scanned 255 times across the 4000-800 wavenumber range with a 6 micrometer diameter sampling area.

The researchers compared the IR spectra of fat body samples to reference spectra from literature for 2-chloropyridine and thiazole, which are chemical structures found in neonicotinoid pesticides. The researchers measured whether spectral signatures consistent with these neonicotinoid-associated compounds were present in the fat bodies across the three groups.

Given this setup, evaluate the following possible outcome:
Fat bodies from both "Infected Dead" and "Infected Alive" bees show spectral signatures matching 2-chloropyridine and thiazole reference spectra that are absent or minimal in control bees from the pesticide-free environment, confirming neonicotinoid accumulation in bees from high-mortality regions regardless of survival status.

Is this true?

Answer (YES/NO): YES